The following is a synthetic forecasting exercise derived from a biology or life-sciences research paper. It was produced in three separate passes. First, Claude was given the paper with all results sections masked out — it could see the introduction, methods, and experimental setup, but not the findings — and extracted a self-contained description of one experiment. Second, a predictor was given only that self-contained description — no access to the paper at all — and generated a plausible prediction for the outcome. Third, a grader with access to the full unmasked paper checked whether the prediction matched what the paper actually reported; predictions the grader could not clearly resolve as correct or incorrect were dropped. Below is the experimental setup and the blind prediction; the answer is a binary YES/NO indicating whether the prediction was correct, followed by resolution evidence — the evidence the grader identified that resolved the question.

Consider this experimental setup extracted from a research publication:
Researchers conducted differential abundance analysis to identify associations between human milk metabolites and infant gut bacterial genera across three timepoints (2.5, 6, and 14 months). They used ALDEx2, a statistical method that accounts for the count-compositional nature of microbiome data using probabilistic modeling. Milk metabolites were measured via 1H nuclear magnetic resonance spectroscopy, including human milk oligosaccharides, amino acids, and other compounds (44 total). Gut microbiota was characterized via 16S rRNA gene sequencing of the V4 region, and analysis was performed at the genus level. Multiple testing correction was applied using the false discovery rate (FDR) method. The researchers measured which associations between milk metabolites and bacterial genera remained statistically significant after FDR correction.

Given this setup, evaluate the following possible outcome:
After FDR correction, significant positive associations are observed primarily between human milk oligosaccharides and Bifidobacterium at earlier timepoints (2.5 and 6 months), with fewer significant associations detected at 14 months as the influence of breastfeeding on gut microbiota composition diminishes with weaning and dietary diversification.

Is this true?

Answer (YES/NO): NO